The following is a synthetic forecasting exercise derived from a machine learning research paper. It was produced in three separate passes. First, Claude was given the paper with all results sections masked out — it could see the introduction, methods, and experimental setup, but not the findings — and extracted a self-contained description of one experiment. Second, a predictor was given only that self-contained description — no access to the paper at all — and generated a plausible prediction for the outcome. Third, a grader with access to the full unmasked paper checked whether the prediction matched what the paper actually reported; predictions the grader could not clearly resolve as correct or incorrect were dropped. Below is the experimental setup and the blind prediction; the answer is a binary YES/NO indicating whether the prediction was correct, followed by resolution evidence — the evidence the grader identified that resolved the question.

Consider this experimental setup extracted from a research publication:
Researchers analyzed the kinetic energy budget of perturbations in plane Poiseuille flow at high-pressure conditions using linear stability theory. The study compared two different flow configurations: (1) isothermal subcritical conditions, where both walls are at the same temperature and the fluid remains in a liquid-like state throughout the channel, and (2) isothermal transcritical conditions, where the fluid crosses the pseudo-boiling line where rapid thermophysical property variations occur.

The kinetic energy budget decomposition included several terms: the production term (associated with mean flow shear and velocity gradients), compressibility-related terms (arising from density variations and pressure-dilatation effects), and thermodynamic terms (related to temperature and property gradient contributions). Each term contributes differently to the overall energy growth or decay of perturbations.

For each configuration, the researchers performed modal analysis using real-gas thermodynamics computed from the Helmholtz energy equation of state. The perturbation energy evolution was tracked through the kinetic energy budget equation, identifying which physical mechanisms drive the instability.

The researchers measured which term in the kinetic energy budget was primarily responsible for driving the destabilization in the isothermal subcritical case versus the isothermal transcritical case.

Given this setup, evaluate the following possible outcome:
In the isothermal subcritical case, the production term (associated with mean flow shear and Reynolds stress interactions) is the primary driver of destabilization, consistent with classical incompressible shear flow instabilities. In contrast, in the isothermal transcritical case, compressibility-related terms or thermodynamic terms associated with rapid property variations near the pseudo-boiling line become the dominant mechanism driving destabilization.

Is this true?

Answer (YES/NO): NO